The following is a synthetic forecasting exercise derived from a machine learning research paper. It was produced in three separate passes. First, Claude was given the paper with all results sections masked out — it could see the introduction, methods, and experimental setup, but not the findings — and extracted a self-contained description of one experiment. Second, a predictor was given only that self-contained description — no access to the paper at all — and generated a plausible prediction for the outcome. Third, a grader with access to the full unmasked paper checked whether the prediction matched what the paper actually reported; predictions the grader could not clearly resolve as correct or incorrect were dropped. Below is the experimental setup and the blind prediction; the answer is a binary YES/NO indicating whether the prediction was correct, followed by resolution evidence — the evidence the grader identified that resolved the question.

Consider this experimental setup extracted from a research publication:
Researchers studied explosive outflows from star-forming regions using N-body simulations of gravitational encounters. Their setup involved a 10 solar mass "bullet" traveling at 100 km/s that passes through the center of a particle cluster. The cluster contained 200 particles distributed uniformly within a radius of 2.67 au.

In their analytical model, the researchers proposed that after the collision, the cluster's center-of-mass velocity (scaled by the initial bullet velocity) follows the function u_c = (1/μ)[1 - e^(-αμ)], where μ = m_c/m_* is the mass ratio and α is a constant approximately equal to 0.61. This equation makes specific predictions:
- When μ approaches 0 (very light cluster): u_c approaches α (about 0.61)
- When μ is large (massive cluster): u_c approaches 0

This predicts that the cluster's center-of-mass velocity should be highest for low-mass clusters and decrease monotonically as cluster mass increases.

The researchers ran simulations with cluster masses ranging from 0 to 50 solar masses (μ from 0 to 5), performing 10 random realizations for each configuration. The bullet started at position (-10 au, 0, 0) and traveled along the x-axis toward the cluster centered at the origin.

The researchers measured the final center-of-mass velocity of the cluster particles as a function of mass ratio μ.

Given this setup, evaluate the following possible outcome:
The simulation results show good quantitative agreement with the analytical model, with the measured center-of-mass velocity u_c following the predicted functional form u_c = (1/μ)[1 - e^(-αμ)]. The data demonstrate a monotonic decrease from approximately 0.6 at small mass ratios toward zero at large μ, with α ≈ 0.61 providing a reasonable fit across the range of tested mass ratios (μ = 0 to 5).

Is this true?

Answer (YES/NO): YES